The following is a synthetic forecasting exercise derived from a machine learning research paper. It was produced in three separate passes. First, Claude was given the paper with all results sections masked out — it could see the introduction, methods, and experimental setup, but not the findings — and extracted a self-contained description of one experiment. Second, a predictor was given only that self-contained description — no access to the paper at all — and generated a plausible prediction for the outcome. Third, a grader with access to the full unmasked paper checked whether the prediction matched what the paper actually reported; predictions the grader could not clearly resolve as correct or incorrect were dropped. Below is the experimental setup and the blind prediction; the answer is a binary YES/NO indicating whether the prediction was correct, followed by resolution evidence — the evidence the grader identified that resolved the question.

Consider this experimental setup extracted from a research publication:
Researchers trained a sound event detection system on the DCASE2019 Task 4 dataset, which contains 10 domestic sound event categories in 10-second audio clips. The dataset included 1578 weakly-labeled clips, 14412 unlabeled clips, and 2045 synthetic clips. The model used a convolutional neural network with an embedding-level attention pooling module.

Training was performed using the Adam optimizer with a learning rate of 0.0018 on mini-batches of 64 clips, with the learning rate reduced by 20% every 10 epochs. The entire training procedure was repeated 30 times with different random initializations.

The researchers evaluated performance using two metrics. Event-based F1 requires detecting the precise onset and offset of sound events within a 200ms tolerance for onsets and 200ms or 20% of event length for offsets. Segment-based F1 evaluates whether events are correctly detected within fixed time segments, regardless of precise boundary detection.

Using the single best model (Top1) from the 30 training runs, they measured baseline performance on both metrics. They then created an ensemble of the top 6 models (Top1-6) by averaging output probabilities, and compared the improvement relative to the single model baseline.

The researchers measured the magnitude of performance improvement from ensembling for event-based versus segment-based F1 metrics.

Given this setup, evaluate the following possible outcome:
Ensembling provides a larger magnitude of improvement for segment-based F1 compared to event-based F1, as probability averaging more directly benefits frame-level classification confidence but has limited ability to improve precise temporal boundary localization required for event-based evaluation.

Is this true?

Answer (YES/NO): YES